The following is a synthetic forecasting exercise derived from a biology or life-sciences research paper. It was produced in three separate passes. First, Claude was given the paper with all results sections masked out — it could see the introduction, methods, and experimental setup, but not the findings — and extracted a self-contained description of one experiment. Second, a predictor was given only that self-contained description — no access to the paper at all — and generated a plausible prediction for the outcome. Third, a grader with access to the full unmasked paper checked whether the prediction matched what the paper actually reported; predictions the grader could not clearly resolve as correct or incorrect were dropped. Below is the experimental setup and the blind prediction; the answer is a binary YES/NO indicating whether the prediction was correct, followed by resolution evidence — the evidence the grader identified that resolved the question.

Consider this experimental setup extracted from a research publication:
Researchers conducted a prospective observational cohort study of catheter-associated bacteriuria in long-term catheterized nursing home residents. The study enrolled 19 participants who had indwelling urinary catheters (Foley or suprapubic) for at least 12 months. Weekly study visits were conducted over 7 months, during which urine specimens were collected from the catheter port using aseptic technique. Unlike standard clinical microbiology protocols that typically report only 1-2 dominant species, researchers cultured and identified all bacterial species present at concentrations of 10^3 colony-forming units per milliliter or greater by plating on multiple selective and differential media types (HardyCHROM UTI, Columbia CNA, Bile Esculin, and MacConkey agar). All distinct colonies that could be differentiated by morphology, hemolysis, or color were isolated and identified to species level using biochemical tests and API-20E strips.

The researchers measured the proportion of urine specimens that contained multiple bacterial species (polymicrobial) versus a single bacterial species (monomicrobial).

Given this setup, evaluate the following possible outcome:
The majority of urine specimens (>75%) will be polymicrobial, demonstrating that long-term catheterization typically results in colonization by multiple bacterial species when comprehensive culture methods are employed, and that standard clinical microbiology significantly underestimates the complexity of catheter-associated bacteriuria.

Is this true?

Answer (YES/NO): YES